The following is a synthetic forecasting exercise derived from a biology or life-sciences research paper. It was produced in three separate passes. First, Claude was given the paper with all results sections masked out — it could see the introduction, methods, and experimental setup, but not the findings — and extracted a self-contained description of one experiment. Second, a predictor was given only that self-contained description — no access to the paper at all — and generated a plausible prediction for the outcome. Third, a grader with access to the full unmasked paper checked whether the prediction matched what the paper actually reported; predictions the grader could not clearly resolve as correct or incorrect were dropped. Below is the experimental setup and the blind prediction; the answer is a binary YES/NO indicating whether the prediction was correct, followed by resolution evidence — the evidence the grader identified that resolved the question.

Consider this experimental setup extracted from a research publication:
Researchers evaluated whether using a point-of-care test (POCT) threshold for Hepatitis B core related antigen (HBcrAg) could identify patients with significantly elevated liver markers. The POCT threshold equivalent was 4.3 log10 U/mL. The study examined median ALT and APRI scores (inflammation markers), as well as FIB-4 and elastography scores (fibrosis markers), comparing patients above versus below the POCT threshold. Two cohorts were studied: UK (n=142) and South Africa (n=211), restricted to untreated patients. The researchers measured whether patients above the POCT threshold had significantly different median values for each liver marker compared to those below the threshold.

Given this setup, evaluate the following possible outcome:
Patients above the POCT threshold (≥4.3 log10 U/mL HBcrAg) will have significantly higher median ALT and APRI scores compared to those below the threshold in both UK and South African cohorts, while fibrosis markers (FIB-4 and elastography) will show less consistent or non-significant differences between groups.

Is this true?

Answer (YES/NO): YES